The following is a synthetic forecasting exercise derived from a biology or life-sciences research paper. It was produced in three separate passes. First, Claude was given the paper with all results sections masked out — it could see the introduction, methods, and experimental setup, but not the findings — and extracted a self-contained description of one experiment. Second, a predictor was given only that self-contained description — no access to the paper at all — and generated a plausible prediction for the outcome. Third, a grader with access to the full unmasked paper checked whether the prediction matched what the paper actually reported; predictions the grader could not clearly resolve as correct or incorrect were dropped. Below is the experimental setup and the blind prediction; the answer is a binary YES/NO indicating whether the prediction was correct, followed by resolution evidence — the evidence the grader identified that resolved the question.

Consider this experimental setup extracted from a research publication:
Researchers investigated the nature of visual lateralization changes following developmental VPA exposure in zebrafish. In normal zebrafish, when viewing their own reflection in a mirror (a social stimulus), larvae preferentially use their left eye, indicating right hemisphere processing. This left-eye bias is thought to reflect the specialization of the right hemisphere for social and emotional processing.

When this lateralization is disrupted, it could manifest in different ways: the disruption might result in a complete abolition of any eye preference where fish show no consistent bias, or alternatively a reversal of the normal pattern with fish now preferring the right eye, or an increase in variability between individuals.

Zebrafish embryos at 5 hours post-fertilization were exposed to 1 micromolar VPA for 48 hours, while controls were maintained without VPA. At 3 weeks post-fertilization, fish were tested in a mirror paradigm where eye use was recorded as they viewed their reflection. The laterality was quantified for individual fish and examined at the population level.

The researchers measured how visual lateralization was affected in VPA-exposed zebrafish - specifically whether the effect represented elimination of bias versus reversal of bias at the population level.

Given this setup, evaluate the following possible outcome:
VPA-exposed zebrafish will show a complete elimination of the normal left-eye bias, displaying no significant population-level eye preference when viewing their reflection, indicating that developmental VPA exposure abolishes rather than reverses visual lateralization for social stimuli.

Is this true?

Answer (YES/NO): YES